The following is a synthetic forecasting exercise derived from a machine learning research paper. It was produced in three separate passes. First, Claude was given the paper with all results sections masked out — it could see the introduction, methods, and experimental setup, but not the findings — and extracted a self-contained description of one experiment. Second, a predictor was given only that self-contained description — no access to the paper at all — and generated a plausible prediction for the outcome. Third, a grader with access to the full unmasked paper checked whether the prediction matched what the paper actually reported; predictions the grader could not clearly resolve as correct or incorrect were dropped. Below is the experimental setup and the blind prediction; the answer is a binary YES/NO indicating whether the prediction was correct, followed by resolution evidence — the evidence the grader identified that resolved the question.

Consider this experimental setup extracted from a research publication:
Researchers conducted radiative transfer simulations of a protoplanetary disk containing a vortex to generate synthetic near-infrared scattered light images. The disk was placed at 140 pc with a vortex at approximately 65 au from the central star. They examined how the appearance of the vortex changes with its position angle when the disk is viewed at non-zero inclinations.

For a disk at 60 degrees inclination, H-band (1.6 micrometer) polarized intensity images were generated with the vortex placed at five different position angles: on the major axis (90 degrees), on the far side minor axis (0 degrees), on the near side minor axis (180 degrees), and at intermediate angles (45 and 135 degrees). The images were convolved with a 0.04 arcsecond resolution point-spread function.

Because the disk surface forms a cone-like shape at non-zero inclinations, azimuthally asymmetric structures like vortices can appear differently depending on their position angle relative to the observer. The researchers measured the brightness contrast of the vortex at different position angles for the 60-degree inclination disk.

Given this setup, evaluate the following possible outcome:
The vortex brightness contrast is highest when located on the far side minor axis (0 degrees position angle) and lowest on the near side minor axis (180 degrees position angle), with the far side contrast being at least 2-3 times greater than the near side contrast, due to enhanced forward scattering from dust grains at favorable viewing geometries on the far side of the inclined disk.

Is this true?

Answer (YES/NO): NO